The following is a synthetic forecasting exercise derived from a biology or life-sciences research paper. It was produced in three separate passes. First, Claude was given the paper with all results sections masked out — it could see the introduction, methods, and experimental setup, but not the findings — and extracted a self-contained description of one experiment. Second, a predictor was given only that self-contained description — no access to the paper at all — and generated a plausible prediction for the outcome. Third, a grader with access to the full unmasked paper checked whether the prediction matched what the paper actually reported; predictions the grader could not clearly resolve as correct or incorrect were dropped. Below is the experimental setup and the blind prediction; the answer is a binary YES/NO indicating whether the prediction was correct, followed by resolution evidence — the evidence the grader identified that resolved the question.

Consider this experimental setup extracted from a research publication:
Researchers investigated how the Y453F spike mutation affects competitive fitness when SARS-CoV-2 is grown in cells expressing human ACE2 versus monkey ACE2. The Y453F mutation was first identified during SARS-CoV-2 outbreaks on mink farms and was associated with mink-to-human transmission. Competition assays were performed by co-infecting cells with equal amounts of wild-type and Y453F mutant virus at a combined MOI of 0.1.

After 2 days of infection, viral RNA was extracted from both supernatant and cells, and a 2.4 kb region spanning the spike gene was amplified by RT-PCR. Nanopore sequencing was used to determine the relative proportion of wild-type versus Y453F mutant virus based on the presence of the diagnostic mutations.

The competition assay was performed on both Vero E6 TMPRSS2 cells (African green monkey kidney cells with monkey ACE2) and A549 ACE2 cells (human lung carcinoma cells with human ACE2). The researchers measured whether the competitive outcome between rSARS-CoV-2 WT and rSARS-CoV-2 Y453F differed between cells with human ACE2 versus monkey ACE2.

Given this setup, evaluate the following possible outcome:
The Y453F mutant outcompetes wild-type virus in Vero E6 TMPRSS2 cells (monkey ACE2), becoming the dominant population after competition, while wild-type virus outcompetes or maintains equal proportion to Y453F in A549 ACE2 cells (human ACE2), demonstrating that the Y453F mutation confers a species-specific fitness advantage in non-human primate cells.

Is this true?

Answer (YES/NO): NO